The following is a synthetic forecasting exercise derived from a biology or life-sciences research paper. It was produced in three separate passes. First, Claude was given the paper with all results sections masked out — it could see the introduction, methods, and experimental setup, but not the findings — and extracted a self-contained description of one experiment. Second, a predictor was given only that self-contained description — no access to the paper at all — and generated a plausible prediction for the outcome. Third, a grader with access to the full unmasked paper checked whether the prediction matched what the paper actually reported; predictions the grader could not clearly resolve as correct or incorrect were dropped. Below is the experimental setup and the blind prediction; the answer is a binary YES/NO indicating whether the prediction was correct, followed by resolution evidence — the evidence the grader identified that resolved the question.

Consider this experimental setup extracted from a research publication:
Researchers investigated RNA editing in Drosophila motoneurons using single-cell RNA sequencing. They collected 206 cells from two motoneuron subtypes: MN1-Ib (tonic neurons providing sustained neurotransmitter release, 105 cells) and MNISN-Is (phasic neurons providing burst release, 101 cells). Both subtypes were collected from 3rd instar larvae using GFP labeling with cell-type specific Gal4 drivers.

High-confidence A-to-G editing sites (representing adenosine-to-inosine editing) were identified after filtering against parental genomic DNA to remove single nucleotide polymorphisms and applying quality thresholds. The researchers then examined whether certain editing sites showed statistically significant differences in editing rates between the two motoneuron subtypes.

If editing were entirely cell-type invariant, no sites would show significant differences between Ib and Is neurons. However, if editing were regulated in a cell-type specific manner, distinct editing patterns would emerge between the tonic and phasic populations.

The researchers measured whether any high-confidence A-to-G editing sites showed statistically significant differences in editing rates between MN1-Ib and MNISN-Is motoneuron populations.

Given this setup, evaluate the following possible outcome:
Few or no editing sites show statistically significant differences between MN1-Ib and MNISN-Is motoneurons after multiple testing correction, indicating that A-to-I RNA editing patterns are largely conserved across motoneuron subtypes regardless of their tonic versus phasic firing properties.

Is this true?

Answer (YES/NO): YES